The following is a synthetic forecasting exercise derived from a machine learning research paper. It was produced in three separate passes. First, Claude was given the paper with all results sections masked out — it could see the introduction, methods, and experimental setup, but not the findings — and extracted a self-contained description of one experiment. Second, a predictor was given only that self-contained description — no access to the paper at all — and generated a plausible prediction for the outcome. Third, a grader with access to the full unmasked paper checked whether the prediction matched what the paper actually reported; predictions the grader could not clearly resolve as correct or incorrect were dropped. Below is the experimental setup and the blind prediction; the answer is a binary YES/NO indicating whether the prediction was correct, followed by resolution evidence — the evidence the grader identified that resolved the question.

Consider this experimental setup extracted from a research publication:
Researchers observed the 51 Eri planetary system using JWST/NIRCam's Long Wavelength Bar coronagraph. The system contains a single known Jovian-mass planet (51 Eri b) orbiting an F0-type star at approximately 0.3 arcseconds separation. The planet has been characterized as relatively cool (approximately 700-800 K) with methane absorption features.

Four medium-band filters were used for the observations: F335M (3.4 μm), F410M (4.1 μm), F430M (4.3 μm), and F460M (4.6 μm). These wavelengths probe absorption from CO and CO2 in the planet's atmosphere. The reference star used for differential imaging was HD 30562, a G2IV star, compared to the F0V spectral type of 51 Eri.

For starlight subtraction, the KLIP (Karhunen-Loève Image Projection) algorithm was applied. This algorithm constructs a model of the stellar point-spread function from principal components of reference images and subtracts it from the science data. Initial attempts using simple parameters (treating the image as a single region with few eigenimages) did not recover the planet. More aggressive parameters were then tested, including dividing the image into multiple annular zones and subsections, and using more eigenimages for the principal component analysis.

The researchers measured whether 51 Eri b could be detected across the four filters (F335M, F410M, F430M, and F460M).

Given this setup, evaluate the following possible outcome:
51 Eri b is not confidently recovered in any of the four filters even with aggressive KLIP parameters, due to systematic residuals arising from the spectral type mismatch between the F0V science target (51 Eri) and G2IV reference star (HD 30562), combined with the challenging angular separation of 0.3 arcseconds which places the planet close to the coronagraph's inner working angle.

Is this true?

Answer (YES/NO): NO